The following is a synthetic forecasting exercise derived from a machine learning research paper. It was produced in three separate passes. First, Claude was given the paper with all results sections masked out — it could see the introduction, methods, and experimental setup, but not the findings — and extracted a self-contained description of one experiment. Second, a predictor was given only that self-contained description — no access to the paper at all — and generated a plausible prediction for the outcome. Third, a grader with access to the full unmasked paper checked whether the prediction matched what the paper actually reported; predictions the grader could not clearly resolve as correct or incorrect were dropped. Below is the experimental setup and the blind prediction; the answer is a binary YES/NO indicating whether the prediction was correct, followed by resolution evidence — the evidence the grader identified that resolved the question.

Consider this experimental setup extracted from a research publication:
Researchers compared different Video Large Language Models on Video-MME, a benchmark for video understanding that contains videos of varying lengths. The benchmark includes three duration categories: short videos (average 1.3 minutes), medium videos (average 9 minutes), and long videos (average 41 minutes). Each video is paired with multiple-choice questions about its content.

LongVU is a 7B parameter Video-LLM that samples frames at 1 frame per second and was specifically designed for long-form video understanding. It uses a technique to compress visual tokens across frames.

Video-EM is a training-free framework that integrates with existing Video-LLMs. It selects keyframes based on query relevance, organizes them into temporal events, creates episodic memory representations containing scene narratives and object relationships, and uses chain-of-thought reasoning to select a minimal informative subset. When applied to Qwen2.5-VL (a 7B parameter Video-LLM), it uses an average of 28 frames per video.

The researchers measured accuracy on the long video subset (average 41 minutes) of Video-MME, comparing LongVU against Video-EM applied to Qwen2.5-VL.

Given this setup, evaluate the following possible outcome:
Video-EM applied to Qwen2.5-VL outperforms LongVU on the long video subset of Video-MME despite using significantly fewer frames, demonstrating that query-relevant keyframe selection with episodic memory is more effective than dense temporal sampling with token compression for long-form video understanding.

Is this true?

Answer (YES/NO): NO